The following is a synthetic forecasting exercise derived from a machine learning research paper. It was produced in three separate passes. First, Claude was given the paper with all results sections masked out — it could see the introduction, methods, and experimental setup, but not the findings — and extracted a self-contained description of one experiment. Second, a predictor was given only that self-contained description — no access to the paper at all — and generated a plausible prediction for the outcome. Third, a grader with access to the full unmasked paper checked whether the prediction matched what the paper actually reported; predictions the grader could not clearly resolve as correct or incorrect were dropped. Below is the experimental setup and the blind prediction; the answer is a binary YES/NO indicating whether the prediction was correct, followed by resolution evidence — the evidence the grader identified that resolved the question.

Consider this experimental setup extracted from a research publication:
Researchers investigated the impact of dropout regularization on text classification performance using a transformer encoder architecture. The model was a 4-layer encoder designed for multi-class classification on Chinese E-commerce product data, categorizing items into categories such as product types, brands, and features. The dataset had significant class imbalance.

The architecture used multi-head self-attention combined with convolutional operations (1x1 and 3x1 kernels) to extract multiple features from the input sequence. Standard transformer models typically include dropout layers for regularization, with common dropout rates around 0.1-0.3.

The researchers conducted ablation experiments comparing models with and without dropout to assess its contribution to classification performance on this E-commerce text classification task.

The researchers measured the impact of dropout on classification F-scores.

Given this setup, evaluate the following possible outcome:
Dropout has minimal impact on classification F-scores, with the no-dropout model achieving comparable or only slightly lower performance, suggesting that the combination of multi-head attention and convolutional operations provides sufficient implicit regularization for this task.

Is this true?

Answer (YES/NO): YES